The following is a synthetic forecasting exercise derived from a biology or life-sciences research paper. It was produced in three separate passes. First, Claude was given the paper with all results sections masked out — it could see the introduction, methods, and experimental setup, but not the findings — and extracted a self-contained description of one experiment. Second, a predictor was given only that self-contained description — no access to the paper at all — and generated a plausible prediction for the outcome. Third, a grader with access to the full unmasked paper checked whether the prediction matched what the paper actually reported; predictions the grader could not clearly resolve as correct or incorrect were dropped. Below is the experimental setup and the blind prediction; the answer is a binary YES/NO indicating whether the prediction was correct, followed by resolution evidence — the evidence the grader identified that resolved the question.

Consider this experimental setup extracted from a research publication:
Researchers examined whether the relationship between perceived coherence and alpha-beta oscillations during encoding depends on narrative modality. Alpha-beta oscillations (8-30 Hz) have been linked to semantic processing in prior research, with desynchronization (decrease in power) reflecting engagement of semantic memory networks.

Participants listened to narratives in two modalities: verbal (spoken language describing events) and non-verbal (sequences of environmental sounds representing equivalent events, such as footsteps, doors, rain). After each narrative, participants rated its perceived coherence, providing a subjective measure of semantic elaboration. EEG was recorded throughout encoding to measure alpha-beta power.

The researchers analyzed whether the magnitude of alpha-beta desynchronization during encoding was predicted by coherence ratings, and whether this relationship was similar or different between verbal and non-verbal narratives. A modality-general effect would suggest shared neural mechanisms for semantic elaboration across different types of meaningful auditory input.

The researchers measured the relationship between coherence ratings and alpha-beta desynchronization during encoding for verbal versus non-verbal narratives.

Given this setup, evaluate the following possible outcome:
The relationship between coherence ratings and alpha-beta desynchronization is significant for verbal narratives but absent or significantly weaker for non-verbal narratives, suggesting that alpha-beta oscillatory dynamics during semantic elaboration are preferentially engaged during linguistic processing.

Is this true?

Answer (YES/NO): NO